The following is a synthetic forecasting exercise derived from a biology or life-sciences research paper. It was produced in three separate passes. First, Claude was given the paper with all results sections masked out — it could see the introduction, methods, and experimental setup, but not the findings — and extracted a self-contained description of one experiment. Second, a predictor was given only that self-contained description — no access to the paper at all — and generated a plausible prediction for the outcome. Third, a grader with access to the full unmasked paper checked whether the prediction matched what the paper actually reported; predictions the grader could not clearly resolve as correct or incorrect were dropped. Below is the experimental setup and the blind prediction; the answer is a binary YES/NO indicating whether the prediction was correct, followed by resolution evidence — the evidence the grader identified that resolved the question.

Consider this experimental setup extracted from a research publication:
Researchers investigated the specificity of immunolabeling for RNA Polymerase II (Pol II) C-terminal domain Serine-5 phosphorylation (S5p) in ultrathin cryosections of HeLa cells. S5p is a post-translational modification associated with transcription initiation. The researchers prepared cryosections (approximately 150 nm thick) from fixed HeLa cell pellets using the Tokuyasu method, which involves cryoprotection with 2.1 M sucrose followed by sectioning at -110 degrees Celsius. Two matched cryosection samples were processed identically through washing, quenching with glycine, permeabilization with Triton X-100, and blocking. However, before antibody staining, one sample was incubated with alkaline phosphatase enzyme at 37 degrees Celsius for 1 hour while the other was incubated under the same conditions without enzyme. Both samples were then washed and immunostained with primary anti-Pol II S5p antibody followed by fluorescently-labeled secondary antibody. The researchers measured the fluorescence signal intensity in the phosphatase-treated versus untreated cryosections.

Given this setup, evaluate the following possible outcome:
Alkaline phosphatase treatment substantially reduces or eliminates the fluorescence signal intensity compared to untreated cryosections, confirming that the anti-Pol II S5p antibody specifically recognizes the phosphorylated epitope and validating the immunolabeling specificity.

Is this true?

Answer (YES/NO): YES